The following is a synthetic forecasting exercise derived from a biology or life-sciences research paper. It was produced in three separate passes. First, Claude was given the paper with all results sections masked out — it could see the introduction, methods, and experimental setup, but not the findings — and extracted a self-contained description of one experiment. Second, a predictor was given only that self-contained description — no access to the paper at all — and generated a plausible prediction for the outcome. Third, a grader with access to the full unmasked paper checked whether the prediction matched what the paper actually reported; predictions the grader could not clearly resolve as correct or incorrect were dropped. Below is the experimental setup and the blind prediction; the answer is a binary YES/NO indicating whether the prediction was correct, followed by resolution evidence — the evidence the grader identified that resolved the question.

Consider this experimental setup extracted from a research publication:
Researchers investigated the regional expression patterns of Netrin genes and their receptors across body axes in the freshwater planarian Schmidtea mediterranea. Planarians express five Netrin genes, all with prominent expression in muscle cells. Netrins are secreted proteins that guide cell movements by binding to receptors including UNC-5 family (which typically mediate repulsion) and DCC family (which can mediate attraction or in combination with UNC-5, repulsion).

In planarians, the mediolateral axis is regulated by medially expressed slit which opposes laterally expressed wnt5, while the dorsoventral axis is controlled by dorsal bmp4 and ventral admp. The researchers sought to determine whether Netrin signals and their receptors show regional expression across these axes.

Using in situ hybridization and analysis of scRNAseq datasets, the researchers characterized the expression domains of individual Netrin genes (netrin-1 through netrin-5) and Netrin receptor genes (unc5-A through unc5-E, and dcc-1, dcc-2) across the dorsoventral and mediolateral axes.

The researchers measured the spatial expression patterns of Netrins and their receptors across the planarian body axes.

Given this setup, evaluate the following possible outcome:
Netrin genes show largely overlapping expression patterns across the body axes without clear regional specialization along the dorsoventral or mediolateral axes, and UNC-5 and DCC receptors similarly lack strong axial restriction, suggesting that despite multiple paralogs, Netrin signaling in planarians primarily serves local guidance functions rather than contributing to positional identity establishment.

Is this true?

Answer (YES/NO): NO